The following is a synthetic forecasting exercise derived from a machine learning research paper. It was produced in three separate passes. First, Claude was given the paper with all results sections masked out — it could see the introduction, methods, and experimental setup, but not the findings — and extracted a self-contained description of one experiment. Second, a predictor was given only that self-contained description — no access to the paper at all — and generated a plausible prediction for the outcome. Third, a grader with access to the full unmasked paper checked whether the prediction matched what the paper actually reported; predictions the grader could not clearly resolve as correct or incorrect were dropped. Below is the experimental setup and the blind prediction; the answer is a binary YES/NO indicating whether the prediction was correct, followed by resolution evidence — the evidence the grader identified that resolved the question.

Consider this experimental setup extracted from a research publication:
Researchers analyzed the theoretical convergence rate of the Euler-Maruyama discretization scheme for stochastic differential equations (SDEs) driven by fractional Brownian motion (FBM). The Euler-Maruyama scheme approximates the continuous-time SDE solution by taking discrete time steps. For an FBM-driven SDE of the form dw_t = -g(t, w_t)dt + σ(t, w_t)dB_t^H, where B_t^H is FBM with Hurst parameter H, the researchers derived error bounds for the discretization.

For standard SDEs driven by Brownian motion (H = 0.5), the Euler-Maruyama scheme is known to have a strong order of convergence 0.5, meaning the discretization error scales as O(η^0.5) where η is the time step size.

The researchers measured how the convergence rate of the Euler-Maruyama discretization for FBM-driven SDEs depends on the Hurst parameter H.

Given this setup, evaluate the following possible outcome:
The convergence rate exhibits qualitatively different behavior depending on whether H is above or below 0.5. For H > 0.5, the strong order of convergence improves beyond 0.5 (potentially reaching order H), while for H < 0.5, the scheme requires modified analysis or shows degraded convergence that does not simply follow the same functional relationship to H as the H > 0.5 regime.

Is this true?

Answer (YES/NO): NO